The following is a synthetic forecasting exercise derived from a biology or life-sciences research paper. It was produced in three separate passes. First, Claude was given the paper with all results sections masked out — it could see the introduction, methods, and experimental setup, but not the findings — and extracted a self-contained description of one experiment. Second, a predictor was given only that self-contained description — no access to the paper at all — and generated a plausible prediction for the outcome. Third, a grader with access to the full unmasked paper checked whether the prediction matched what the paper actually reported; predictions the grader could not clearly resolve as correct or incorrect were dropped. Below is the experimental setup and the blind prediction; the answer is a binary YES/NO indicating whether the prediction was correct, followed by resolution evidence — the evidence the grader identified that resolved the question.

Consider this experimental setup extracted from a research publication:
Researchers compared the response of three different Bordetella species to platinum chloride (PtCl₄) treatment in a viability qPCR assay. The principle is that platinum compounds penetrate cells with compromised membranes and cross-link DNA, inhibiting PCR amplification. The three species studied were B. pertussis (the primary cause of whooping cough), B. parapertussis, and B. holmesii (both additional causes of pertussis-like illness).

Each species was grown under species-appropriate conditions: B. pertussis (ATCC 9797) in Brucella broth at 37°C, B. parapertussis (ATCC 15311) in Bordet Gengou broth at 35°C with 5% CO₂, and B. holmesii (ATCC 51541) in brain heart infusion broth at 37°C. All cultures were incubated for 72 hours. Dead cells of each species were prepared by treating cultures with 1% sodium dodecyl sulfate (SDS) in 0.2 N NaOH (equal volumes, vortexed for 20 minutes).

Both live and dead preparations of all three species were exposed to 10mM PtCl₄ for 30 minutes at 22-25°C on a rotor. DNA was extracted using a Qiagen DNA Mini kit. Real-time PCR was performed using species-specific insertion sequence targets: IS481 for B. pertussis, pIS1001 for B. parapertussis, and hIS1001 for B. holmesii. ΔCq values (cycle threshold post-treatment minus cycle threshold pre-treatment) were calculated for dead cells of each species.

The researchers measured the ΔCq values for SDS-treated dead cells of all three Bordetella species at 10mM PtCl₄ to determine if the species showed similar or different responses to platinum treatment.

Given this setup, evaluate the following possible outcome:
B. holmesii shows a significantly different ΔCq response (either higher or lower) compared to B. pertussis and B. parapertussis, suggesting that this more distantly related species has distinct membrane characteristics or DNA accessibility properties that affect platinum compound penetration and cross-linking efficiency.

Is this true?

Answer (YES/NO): NO